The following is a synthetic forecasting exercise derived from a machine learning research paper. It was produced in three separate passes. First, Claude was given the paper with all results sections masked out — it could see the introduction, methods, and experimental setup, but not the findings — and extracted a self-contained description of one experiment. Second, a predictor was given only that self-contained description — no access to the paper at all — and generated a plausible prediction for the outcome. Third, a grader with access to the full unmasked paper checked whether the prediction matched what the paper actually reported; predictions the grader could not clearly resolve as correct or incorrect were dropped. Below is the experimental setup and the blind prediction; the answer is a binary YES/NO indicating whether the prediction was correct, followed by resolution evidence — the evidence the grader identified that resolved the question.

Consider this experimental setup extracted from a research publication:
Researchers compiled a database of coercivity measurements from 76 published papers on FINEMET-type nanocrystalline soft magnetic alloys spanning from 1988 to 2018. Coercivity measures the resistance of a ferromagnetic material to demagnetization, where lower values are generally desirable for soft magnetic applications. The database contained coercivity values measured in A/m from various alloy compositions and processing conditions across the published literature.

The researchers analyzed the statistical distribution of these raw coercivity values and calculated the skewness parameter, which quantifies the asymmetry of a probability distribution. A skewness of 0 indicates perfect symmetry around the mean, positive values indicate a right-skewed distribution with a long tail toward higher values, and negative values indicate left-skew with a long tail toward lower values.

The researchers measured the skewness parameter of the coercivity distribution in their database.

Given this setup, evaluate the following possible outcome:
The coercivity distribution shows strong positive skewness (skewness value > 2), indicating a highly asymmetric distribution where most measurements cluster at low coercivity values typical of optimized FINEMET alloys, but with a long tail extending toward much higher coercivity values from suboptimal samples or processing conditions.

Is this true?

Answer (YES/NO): YES